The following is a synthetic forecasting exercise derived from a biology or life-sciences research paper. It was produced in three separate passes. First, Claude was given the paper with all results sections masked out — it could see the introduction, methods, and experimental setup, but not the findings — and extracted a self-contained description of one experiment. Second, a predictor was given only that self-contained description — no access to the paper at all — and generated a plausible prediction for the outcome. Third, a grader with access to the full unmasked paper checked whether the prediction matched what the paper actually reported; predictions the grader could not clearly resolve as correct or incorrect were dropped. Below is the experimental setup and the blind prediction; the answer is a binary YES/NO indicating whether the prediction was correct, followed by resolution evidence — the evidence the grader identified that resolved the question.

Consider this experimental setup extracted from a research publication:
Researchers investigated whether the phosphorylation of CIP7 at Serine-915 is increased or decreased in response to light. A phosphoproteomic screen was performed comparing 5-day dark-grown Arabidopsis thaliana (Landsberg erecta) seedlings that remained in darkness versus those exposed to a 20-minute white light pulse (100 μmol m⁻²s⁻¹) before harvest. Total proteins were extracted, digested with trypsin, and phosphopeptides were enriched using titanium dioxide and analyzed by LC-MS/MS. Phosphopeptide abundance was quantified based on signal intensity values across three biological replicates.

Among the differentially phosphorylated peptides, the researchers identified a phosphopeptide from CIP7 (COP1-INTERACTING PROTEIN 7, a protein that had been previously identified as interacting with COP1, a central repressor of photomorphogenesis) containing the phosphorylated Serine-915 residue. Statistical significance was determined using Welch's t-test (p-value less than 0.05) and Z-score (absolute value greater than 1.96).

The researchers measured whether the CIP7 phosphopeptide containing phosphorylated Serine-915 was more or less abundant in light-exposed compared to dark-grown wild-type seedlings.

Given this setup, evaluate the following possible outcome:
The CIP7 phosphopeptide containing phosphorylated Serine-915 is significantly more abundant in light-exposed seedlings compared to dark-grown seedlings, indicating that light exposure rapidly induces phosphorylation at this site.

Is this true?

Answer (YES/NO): NO